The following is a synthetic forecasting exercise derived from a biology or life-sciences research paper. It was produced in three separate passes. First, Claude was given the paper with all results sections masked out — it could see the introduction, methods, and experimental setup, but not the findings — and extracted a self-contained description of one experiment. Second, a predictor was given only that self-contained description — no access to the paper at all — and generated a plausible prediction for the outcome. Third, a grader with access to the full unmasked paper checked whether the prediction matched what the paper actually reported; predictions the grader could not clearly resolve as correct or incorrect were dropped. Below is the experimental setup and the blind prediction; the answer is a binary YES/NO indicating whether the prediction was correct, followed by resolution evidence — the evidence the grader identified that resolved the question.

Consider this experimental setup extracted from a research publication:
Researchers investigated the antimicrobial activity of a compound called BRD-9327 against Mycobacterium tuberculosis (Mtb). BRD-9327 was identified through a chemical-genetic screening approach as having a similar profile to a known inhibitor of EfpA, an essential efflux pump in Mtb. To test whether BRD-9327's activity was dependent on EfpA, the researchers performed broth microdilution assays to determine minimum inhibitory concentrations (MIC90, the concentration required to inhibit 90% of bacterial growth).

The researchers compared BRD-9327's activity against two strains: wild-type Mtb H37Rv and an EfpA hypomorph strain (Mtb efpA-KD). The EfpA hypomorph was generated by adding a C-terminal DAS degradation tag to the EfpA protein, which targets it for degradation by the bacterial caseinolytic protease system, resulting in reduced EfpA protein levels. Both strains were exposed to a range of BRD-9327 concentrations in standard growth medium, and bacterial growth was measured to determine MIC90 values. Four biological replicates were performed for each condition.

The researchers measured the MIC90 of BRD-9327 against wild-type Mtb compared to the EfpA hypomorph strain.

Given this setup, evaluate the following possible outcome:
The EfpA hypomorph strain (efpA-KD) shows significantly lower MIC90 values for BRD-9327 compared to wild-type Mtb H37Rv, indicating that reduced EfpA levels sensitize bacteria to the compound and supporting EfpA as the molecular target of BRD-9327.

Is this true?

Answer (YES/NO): YES